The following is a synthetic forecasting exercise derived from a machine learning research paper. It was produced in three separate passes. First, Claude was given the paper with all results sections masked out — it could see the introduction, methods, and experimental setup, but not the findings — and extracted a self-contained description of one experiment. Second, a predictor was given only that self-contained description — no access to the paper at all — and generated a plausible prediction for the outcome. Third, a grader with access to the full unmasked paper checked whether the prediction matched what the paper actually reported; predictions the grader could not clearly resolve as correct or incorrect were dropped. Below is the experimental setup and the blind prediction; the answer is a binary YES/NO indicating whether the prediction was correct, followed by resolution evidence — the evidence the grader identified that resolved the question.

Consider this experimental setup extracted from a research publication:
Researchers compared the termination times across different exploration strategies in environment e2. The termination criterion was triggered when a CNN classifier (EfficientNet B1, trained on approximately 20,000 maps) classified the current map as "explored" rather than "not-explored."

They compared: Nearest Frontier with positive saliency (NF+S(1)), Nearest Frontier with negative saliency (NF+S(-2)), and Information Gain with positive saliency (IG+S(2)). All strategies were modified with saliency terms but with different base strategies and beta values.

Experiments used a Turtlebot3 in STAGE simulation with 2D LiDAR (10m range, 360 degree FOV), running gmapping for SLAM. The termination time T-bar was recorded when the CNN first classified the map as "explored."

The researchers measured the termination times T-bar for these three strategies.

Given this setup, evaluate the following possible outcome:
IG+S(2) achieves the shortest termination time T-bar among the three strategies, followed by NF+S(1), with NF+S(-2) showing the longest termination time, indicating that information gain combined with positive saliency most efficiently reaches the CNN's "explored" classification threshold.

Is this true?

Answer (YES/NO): NO